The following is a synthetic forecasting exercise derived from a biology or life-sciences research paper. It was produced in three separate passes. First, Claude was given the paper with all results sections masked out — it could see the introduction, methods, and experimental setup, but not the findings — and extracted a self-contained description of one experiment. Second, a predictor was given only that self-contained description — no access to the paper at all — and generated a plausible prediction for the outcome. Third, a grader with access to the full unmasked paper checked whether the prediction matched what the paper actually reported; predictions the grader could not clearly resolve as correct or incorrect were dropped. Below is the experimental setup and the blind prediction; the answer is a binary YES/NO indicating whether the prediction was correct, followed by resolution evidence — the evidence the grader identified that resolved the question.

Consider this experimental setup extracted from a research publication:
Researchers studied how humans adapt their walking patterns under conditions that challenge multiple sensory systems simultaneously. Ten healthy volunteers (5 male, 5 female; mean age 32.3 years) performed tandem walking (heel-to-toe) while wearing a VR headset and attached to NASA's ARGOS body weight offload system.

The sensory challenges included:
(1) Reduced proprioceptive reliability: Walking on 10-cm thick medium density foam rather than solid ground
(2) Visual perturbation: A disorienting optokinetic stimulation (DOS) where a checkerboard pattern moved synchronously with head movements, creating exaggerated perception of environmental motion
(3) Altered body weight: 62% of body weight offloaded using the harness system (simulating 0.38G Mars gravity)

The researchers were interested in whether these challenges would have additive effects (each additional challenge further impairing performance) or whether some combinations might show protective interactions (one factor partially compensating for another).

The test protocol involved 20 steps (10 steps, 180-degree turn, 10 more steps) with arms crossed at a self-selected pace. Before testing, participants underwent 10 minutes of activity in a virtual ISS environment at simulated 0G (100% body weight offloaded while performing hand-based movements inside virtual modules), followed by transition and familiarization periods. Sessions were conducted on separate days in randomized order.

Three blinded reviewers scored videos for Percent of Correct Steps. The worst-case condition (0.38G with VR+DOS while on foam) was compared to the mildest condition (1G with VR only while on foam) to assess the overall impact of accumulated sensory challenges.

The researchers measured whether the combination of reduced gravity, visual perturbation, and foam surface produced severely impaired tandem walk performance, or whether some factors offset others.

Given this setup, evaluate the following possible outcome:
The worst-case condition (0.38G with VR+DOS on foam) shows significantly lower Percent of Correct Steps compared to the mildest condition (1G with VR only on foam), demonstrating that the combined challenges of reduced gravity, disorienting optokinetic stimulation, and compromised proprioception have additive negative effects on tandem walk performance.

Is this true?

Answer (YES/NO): NO